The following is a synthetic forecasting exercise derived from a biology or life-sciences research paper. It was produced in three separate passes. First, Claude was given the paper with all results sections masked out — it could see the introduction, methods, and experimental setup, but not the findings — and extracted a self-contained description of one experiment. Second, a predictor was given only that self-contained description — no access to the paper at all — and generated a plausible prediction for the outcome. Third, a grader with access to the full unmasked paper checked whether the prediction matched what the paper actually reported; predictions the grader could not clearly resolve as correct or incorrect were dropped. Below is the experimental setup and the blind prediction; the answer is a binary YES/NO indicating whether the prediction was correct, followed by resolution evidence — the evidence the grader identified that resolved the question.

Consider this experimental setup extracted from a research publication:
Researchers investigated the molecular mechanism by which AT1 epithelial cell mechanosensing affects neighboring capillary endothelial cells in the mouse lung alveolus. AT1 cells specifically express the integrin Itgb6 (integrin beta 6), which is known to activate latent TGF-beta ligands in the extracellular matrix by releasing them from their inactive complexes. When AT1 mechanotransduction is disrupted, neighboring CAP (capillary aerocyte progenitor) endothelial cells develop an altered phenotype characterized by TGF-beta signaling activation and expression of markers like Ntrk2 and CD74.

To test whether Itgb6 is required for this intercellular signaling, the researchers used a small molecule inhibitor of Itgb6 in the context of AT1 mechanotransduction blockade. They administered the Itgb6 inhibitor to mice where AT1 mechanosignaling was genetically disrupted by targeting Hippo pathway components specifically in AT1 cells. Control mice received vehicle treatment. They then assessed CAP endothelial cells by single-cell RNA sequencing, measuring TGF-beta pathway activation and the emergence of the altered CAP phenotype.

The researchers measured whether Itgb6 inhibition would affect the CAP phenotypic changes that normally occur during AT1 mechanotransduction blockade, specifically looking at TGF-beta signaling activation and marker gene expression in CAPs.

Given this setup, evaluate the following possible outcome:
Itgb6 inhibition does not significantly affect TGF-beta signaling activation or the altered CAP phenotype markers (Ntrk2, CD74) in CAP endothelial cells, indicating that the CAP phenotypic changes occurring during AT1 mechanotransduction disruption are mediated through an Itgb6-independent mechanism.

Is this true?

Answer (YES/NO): NO